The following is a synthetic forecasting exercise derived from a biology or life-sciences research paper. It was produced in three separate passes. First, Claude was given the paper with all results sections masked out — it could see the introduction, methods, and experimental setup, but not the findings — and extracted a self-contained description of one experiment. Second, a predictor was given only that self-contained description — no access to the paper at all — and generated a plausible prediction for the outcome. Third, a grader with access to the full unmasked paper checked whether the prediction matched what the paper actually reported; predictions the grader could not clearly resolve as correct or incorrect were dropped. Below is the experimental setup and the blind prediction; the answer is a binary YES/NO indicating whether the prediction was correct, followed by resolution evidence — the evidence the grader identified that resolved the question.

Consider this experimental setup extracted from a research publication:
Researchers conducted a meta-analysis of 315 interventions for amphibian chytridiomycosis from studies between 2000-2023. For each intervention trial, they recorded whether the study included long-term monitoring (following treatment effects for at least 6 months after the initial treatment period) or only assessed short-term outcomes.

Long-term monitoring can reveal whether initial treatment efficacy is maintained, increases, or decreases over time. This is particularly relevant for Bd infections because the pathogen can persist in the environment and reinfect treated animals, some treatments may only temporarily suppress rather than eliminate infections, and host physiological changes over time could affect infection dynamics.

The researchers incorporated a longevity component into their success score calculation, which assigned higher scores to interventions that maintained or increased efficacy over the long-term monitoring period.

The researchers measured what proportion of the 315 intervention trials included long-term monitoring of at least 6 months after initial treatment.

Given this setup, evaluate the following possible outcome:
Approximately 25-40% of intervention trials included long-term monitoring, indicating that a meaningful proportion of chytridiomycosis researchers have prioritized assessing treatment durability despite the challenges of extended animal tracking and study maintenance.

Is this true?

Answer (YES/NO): NO